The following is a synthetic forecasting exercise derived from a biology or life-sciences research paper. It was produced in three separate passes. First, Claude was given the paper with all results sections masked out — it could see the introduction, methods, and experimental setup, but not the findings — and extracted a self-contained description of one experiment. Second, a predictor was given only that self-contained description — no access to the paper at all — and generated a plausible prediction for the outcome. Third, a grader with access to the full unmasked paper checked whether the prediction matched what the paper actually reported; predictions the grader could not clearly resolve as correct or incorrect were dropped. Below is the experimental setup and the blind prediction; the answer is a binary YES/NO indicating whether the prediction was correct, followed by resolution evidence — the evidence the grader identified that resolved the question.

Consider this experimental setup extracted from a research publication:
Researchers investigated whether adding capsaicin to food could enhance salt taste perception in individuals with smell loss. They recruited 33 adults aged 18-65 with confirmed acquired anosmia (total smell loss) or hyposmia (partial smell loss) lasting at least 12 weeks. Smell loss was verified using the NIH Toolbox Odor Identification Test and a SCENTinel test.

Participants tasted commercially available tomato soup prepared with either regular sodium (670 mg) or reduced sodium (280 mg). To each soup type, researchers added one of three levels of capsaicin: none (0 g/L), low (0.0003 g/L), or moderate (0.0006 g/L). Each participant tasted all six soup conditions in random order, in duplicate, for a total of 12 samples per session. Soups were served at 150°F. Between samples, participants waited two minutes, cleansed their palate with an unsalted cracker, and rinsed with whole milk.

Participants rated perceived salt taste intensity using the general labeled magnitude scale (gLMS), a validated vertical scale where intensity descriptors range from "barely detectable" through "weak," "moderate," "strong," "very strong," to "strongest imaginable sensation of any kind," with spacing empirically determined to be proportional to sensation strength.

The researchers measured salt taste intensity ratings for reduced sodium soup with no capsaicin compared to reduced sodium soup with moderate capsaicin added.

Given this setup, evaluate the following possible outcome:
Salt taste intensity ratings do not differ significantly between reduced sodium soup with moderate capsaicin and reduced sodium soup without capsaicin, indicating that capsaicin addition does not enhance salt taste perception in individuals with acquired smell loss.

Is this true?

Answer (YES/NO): NO